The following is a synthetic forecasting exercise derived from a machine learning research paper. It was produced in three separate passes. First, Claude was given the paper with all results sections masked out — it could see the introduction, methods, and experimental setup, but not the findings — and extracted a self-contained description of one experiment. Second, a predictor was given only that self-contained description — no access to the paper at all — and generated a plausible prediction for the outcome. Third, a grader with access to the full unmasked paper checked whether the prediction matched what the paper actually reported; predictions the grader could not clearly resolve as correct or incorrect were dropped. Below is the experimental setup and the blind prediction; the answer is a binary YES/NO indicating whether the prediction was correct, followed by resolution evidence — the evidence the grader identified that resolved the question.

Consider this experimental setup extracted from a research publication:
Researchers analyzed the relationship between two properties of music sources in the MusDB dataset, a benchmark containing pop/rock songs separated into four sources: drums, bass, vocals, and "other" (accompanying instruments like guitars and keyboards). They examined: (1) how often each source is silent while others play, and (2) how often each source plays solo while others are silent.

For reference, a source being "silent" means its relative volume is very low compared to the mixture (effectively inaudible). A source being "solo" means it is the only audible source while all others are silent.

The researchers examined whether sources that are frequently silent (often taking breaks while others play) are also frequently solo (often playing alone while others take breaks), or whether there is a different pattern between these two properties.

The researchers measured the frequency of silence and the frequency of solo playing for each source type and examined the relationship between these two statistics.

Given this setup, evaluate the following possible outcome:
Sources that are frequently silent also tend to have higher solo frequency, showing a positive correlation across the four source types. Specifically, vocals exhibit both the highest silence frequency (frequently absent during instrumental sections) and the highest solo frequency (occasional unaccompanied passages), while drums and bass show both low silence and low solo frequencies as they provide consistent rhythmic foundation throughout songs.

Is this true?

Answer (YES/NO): NO